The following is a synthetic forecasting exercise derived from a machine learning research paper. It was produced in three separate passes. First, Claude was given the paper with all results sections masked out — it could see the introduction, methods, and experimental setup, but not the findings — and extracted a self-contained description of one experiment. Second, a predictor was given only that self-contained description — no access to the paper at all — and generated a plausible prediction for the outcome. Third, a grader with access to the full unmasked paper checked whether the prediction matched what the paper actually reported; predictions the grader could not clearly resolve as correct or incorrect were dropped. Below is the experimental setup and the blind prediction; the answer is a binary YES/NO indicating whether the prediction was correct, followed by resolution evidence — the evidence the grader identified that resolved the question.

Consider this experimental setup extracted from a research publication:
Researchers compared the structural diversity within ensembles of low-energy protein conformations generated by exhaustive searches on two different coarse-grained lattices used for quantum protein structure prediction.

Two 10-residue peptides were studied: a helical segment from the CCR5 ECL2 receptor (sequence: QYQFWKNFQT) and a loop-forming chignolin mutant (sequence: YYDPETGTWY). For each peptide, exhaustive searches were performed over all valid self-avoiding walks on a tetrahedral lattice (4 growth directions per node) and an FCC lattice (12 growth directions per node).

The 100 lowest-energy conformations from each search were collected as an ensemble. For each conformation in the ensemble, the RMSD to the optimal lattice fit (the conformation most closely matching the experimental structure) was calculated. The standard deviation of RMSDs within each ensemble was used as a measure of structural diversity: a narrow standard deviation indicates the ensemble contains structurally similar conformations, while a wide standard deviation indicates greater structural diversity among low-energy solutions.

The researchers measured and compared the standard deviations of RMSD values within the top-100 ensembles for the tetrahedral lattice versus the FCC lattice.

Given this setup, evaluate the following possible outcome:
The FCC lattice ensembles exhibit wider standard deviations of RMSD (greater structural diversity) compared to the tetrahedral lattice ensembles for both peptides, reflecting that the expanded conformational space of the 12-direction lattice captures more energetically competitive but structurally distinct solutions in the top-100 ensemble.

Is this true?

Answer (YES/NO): NO